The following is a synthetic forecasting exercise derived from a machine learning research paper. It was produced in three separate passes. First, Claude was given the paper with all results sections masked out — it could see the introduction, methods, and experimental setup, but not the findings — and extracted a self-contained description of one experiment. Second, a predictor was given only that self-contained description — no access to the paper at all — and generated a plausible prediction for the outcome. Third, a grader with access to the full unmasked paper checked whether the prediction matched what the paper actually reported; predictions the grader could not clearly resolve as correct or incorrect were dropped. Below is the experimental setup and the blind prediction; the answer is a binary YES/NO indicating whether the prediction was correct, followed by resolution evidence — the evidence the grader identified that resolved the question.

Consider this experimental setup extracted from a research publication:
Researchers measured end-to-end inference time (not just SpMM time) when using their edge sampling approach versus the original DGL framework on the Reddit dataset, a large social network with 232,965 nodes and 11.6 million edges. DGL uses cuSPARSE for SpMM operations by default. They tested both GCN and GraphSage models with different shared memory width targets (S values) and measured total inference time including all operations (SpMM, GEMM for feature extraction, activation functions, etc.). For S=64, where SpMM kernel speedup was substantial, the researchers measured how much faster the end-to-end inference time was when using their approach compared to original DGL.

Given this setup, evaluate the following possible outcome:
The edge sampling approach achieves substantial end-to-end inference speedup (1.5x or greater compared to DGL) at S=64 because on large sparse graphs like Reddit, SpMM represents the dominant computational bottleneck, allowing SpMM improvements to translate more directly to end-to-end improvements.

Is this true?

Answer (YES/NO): YES